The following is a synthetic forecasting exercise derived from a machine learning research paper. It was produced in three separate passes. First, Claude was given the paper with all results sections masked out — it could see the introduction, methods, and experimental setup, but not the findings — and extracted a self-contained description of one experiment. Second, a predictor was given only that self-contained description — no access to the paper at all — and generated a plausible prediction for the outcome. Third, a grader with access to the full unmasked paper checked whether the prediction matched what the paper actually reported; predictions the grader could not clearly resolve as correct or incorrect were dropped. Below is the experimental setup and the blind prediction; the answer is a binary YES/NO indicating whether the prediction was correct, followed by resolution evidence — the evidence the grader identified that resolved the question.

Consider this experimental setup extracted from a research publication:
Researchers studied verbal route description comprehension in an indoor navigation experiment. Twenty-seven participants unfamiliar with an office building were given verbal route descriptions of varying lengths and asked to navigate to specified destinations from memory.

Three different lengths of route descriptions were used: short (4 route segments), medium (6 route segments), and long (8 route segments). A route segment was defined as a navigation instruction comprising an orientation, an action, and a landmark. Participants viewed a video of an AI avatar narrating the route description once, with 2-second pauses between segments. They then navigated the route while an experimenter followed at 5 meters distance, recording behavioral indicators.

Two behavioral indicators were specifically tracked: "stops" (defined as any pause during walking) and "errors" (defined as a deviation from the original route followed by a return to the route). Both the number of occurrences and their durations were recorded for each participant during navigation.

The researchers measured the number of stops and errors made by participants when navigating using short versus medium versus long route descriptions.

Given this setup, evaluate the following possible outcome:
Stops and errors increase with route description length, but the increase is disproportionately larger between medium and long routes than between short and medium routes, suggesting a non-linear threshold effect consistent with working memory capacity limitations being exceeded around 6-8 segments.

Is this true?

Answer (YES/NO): NO